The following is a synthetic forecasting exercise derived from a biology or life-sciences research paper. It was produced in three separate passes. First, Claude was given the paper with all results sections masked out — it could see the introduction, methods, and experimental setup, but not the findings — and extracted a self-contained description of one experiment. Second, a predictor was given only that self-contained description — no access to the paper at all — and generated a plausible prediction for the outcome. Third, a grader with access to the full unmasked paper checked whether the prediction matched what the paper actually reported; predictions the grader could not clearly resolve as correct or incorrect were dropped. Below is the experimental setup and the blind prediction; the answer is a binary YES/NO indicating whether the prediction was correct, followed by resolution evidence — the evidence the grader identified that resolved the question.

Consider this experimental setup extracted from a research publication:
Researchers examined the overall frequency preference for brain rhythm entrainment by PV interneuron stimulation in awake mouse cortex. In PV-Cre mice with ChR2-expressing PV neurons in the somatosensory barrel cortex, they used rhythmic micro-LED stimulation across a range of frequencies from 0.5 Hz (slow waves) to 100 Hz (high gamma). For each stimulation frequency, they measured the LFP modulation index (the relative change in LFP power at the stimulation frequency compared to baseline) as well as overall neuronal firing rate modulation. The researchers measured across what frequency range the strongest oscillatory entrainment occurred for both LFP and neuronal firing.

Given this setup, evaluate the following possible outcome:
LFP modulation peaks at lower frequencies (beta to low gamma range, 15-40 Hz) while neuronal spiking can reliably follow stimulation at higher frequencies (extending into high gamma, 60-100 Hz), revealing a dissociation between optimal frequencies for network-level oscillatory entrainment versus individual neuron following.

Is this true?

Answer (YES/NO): NO